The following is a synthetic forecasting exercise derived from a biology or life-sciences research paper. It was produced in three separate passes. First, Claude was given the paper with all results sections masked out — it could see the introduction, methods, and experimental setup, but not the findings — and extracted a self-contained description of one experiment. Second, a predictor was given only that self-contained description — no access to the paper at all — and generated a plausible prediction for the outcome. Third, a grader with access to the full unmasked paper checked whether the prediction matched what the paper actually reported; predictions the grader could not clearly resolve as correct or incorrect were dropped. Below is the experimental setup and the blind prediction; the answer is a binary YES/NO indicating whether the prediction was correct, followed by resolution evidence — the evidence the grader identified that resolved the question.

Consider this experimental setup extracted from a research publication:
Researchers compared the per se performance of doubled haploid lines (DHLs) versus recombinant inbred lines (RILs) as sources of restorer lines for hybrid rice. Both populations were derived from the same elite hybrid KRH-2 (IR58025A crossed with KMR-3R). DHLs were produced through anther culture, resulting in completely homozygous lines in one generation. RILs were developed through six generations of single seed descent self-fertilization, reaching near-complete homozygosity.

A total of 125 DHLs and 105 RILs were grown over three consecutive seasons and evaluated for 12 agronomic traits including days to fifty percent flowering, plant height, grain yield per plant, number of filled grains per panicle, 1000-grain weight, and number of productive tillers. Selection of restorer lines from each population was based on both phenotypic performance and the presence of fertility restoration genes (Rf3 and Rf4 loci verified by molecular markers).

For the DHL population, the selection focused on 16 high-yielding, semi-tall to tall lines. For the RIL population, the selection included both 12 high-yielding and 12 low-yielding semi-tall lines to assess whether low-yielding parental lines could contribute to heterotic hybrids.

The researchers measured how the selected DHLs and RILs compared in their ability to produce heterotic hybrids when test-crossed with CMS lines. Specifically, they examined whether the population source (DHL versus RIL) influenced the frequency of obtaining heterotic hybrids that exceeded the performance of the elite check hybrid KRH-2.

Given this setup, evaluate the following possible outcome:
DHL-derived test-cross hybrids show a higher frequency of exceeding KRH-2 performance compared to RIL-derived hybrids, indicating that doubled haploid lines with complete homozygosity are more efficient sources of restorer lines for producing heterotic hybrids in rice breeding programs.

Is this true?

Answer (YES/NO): NO